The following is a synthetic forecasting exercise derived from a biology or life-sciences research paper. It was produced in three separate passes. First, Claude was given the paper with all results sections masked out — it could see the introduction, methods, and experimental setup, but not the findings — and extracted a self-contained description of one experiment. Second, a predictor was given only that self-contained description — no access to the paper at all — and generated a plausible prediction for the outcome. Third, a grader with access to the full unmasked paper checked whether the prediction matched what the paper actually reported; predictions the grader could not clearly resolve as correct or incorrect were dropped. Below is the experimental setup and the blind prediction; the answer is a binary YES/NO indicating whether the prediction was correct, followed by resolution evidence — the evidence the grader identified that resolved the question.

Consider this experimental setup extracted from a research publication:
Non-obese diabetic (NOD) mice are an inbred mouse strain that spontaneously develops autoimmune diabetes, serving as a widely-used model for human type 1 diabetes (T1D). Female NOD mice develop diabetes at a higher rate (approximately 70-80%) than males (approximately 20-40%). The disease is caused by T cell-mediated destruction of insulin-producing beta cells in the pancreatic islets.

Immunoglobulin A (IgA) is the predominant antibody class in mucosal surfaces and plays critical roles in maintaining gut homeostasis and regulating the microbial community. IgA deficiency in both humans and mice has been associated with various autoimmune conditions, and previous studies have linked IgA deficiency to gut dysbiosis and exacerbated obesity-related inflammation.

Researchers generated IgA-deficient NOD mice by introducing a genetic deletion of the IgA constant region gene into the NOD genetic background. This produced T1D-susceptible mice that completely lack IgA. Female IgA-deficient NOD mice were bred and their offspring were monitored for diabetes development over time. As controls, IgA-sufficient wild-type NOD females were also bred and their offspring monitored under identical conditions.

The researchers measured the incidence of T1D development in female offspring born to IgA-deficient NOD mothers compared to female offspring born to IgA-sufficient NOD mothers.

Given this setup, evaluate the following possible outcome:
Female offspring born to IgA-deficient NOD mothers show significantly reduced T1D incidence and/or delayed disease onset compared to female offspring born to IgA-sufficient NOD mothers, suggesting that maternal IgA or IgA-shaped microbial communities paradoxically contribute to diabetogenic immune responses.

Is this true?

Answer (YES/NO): YES